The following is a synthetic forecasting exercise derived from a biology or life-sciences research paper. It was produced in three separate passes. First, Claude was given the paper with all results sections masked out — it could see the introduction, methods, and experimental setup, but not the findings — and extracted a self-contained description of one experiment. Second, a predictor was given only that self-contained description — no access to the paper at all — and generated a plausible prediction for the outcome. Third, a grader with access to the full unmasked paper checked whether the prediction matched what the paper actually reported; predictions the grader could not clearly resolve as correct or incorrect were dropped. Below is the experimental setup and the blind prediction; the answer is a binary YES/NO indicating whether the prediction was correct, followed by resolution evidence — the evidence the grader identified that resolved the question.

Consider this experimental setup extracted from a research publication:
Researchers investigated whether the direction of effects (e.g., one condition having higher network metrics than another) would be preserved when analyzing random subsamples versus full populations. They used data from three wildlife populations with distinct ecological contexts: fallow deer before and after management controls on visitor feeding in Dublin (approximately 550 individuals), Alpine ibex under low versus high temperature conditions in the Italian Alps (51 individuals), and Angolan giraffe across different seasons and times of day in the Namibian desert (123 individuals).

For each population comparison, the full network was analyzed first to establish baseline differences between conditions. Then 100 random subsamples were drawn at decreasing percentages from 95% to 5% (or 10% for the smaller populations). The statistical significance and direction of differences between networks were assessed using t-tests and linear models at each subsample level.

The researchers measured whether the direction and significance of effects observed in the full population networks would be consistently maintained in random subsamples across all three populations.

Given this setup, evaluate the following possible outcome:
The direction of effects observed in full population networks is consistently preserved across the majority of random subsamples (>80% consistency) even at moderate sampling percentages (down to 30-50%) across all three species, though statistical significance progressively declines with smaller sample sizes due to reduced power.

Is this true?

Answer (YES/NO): NO